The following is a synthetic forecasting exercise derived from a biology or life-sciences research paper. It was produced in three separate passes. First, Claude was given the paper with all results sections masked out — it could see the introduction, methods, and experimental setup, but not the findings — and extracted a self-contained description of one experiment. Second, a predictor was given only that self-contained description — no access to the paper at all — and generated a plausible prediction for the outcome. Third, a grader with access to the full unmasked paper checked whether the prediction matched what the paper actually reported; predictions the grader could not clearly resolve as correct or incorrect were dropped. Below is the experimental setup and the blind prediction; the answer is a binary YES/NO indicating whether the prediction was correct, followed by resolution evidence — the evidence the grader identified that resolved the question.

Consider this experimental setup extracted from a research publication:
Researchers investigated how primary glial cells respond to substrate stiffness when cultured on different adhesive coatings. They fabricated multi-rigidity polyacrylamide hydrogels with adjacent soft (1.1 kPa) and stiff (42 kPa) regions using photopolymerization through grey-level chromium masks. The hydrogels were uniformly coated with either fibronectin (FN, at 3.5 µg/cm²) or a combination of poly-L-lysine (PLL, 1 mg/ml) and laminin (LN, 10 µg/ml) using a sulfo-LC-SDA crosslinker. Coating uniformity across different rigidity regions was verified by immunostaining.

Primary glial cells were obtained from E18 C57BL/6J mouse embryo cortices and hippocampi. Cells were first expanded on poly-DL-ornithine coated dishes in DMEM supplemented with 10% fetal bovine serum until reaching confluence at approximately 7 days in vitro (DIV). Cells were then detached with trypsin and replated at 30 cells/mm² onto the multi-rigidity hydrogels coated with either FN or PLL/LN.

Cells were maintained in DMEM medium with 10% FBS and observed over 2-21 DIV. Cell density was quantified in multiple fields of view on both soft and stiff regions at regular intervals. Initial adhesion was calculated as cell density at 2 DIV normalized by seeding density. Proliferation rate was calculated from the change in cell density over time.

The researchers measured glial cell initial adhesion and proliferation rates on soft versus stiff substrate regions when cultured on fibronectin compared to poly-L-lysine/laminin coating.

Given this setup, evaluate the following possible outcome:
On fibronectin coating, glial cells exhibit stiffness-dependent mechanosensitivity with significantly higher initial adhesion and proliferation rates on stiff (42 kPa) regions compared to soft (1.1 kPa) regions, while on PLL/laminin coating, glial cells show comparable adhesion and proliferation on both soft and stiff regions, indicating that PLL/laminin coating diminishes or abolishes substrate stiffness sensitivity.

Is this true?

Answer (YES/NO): NO